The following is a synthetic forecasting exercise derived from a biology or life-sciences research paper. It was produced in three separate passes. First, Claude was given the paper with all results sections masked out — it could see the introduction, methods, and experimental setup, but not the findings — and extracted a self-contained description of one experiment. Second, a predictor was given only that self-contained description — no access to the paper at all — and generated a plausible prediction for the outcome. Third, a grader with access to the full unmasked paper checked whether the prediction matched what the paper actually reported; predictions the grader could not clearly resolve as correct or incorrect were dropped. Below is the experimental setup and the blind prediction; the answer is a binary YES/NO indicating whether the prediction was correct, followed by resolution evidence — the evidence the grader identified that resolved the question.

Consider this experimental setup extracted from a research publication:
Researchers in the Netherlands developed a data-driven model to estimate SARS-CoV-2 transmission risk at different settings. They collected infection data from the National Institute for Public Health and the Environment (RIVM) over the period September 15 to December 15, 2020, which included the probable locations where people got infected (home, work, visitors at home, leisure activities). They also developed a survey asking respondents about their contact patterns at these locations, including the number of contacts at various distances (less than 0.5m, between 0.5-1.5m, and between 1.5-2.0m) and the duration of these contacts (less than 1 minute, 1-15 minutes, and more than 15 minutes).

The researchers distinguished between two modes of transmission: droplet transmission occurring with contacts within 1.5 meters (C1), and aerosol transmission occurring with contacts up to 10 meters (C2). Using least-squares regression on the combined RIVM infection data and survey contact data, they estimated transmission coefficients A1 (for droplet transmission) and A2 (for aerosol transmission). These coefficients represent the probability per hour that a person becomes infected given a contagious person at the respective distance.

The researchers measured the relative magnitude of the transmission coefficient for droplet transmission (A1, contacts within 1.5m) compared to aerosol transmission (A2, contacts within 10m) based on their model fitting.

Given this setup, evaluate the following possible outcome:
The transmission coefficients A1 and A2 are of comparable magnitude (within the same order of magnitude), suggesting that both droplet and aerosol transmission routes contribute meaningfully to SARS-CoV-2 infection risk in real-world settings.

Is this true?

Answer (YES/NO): YES